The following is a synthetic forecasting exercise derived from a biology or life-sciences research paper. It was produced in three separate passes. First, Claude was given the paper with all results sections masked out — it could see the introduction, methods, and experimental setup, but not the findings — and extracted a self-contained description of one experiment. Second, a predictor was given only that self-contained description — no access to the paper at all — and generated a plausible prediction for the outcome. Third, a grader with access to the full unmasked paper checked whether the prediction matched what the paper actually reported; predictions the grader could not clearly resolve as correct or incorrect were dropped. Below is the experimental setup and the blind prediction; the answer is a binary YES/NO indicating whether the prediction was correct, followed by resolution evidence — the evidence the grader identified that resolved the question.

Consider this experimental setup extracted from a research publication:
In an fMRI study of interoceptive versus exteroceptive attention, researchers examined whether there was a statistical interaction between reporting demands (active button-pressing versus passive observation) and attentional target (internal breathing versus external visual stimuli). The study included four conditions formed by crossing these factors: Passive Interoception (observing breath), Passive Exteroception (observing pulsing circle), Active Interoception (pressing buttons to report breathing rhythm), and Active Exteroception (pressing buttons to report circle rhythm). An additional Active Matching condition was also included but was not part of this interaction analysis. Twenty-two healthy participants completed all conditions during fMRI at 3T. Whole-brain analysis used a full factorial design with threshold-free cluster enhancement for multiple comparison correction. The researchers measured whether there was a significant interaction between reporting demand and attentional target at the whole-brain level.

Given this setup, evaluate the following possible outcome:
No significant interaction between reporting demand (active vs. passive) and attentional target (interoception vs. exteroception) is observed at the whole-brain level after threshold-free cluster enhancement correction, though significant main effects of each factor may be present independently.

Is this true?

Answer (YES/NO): NO